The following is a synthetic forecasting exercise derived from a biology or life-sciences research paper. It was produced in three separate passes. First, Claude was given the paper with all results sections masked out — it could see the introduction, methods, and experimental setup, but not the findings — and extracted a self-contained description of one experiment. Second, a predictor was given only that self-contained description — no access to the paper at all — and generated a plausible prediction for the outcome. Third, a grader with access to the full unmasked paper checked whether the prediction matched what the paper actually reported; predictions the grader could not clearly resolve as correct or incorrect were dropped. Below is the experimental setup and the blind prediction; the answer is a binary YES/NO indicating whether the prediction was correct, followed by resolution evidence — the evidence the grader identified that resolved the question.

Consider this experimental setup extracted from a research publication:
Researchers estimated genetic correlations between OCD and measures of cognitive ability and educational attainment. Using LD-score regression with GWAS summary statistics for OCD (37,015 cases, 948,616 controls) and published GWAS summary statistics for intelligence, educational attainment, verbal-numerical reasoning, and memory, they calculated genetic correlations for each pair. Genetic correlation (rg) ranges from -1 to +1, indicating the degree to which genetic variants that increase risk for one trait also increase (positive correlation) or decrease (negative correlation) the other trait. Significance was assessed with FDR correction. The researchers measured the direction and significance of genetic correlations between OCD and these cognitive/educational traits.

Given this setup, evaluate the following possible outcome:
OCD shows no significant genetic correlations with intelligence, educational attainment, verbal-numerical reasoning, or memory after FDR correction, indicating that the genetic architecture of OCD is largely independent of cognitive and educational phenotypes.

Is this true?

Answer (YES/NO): NO